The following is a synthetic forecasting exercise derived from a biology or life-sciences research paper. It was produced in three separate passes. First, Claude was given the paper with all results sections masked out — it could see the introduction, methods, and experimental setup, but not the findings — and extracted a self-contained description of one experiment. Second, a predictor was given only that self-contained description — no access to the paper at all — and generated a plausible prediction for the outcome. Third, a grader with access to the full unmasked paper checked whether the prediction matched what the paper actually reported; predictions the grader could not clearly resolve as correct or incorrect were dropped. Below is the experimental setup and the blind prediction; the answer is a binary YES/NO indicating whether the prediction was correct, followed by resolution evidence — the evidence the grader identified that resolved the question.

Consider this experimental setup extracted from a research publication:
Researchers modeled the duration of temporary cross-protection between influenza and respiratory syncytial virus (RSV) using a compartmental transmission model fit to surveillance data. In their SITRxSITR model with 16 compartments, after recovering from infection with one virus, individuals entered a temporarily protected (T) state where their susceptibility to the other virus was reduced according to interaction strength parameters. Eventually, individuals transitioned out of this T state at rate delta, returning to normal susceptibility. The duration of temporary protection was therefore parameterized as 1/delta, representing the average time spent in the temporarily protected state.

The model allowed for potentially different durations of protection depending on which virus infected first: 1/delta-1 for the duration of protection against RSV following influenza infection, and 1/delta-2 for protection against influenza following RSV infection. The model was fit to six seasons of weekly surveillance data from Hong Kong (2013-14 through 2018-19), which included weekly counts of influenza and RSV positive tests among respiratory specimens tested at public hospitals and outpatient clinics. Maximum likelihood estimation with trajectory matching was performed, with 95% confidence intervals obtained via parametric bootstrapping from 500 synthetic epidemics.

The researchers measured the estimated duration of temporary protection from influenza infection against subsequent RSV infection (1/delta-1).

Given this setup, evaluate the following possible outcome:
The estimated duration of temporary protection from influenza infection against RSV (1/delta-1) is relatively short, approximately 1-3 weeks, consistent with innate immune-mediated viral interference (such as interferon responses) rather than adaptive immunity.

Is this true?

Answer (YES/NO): NO